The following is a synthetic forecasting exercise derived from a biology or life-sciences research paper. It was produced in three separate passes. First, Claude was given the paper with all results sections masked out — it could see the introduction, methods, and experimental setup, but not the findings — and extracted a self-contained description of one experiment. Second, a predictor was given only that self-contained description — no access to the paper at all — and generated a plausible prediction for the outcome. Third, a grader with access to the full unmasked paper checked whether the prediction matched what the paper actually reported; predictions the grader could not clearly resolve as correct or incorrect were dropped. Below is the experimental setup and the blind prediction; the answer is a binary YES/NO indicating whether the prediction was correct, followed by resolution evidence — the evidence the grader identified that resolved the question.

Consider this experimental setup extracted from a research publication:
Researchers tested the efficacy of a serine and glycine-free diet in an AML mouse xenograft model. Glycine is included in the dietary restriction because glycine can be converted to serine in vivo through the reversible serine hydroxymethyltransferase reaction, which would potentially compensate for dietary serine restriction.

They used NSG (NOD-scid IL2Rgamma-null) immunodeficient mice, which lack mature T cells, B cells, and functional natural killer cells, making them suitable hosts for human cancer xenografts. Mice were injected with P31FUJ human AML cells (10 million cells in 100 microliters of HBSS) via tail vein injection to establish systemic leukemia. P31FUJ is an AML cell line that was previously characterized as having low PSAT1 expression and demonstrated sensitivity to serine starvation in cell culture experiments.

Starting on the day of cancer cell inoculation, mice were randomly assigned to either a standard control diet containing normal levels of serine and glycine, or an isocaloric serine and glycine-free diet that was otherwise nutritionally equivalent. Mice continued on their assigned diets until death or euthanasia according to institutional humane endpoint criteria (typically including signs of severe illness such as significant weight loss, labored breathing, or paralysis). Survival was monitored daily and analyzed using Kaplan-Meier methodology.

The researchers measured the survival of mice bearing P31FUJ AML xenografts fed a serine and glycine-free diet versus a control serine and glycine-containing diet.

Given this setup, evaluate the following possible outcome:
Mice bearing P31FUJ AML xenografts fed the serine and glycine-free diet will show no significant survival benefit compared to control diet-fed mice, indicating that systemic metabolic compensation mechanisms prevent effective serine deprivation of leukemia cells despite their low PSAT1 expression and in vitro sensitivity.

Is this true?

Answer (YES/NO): NO